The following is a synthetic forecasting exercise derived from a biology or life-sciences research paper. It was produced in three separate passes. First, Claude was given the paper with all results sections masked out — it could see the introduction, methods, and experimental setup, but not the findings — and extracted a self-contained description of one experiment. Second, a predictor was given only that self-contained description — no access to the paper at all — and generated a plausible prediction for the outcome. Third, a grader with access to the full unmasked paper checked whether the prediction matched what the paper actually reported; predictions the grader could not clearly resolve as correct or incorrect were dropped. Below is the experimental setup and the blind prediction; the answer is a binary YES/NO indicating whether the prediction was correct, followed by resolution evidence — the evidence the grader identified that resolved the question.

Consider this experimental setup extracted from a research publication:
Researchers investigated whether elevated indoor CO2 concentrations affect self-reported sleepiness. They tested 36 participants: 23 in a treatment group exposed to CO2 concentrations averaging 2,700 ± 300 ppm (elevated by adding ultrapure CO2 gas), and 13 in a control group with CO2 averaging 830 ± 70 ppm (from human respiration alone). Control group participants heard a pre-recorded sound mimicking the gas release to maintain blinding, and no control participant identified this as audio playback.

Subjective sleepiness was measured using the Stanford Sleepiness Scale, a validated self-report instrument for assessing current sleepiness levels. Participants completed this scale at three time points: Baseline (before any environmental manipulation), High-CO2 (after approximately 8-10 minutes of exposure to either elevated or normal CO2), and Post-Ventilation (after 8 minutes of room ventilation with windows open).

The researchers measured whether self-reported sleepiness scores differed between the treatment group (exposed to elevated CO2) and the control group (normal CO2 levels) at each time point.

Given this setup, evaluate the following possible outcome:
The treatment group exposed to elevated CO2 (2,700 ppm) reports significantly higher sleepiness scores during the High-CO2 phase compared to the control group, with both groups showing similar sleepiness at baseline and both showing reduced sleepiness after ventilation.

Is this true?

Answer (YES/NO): NO